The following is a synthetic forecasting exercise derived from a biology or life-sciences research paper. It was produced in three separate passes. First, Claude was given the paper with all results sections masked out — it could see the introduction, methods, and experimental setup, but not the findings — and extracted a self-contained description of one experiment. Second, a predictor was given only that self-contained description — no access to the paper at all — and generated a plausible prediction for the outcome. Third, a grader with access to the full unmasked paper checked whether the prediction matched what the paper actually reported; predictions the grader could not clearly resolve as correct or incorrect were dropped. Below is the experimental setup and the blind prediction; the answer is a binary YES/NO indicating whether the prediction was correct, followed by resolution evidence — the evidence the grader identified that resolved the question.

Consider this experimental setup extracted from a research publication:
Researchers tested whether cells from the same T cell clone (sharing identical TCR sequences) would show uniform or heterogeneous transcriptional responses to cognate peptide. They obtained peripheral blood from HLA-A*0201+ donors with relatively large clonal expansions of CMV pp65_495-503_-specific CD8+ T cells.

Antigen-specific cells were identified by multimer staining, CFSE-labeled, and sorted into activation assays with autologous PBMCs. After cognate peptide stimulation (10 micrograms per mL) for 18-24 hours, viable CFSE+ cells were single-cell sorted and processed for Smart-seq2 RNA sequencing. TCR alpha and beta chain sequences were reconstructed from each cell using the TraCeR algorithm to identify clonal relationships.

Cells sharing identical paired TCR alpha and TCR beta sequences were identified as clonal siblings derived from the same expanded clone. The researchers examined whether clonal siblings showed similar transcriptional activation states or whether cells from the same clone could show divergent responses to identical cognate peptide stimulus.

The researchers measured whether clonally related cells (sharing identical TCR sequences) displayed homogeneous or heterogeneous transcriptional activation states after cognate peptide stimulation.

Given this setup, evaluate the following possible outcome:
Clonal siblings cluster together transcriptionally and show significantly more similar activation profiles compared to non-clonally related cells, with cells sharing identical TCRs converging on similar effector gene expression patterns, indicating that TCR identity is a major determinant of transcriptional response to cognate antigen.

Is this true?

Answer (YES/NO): NO